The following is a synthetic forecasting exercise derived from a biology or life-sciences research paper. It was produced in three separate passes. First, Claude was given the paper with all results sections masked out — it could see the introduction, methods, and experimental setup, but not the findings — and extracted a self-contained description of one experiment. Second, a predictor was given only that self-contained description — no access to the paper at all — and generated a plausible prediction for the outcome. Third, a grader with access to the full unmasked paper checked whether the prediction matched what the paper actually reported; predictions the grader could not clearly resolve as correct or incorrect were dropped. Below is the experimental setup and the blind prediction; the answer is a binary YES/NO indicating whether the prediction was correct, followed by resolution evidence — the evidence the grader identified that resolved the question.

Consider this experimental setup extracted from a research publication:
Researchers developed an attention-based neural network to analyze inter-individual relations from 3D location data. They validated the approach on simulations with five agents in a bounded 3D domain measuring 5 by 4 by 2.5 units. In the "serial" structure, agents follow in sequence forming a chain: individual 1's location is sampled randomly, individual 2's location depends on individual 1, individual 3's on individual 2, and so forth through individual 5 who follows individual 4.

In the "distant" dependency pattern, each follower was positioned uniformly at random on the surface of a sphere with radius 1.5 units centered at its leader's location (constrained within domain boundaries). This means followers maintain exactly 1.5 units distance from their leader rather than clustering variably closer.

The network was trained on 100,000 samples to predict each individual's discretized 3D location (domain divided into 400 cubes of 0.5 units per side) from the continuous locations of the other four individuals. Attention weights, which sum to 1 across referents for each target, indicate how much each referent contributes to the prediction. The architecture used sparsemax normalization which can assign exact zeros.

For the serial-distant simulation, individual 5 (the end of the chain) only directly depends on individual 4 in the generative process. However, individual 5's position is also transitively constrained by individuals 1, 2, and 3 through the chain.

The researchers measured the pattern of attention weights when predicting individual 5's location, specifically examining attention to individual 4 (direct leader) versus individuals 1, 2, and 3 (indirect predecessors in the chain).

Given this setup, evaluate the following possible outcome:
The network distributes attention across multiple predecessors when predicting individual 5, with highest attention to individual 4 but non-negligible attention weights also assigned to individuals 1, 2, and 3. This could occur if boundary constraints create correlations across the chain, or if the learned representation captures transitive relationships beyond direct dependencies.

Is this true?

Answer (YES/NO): NO